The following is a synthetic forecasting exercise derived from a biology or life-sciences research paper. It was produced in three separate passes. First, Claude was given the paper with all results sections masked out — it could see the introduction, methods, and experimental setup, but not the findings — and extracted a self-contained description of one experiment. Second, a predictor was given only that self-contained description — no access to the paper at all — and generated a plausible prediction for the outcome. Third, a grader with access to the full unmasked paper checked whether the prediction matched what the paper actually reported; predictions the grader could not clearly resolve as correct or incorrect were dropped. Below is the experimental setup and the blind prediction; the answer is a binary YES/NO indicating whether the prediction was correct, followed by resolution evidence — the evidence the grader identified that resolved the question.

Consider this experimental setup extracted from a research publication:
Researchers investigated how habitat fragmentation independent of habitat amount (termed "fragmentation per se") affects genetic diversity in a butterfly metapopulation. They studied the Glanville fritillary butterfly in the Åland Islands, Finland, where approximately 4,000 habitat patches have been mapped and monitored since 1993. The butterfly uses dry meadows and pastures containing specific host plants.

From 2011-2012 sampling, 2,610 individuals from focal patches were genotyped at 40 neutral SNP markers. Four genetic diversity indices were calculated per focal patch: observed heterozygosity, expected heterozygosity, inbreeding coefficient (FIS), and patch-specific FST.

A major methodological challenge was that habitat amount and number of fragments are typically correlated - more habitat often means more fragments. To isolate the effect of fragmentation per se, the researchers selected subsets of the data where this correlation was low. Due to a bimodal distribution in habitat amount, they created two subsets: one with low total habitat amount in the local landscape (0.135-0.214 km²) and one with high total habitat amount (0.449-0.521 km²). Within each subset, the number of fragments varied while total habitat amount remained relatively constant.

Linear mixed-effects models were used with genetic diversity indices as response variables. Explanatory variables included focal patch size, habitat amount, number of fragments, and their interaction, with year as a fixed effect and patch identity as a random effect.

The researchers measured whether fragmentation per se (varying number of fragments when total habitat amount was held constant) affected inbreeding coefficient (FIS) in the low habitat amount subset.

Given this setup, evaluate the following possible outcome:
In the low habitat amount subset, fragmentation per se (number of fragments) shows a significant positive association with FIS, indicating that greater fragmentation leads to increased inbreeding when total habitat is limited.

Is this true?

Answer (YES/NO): NO